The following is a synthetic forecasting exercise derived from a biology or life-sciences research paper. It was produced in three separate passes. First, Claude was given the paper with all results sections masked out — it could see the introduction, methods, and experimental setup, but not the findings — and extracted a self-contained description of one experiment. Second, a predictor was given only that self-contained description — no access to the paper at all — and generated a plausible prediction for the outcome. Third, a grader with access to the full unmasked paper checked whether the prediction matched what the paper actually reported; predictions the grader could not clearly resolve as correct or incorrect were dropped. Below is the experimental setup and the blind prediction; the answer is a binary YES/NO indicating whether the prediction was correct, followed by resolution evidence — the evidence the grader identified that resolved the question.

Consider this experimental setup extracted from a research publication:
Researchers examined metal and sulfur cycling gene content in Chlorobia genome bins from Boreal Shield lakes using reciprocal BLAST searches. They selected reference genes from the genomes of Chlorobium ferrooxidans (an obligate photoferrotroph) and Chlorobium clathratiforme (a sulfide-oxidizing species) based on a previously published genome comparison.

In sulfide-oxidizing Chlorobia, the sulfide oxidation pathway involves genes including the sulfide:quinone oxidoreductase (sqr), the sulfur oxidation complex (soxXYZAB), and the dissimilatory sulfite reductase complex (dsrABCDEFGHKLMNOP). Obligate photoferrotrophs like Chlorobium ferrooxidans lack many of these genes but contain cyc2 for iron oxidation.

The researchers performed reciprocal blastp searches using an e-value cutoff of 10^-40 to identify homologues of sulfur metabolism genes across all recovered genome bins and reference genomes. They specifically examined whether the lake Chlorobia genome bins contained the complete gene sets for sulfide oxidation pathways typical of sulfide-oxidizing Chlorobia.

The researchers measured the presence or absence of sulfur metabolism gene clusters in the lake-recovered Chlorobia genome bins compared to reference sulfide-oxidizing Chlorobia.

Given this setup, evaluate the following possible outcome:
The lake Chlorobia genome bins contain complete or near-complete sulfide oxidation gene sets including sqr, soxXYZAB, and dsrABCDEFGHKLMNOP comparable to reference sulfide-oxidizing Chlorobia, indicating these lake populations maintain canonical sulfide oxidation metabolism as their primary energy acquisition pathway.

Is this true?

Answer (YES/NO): NO